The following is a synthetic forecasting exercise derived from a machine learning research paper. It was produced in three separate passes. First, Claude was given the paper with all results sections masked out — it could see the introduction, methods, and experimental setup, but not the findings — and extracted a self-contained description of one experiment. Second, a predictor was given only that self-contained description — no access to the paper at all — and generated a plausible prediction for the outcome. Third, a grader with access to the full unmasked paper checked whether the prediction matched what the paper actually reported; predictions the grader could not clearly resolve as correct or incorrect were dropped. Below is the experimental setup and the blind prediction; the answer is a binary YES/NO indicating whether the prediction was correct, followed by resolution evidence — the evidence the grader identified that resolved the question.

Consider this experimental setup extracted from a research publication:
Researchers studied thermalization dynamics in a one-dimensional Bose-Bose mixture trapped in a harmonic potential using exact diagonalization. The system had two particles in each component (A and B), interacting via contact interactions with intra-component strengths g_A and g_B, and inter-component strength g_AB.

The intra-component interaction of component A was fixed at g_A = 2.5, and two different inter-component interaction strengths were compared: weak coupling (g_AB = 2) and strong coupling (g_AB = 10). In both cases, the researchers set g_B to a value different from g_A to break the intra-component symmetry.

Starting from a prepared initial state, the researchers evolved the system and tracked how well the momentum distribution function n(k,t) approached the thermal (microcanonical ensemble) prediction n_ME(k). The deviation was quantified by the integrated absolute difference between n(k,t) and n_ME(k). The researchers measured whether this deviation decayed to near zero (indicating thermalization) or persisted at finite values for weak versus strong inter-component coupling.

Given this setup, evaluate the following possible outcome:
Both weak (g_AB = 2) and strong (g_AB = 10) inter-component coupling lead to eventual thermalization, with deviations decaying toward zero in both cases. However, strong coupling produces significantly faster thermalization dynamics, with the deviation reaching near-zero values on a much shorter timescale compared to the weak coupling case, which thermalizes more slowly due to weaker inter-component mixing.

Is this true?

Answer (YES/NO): NO